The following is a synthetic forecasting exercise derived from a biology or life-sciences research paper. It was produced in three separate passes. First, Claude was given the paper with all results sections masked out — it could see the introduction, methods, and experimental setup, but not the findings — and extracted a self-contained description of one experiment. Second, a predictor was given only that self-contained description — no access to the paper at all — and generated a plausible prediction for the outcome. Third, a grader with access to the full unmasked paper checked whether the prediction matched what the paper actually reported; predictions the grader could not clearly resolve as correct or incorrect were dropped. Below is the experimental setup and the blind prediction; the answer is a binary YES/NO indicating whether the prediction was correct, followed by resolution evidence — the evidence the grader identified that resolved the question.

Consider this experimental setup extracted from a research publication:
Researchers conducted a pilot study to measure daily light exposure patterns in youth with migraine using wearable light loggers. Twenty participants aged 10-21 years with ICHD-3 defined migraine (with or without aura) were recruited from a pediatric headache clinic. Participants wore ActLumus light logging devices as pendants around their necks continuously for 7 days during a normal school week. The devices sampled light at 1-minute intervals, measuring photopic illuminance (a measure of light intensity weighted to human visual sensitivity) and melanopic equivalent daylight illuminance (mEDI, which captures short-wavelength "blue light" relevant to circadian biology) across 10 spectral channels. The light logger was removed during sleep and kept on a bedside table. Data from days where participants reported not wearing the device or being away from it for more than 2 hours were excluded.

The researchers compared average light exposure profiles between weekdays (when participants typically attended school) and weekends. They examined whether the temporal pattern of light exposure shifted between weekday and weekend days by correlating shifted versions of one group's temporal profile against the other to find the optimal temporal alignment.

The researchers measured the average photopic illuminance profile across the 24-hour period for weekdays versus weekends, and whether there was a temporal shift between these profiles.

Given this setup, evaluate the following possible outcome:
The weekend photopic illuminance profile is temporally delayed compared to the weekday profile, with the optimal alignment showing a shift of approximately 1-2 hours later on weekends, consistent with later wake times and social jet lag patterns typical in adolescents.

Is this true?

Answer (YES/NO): NO